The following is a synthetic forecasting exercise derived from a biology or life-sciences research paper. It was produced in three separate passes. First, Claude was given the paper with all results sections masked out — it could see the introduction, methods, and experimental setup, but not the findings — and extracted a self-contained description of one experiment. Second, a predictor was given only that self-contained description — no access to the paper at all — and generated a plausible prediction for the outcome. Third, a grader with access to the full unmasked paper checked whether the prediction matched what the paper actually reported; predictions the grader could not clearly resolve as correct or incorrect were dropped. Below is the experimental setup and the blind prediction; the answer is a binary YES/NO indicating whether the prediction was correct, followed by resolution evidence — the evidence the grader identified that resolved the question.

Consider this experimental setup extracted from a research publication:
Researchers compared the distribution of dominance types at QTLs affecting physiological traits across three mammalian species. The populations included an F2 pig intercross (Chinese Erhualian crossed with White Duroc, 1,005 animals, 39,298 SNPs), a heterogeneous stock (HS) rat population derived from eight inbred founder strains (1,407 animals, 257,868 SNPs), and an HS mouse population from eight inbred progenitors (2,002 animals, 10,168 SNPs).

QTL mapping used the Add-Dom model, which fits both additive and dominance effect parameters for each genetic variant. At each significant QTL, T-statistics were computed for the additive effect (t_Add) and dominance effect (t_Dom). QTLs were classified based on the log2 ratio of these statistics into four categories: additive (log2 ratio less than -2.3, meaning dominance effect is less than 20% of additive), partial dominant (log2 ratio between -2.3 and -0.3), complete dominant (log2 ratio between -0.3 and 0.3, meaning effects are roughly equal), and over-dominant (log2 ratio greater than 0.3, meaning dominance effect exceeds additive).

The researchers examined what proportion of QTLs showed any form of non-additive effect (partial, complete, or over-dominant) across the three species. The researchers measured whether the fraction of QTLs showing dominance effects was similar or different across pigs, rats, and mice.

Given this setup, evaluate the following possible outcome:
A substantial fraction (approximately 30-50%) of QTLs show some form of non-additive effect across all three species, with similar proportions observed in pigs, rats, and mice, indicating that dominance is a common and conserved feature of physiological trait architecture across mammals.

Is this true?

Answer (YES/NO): YES